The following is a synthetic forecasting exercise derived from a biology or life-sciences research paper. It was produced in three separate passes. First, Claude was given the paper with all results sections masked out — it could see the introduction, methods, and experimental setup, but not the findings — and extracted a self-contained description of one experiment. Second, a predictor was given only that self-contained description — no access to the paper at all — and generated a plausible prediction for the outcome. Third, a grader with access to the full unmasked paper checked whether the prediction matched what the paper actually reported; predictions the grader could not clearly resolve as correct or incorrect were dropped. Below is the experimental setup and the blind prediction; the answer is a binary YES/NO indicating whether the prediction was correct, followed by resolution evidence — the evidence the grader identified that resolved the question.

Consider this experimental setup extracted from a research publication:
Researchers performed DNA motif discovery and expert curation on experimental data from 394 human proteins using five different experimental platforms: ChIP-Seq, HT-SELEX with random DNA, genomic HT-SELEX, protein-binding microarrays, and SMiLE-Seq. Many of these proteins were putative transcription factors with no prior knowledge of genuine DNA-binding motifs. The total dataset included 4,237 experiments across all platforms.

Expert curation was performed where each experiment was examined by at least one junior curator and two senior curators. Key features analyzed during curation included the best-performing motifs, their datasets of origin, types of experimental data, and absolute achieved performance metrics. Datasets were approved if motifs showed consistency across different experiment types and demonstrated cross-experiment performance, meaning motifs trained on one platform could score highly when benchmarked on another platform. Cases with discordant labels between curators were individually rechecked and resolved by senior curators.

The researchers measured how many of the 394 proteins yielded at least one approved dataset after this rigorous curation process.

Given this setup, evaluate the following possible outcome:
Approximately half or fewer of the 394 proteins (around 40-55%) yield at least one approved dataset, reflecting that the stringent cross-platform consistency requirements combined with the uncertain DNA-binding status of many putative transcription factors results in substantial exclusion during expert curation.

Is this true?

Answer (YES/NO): NO